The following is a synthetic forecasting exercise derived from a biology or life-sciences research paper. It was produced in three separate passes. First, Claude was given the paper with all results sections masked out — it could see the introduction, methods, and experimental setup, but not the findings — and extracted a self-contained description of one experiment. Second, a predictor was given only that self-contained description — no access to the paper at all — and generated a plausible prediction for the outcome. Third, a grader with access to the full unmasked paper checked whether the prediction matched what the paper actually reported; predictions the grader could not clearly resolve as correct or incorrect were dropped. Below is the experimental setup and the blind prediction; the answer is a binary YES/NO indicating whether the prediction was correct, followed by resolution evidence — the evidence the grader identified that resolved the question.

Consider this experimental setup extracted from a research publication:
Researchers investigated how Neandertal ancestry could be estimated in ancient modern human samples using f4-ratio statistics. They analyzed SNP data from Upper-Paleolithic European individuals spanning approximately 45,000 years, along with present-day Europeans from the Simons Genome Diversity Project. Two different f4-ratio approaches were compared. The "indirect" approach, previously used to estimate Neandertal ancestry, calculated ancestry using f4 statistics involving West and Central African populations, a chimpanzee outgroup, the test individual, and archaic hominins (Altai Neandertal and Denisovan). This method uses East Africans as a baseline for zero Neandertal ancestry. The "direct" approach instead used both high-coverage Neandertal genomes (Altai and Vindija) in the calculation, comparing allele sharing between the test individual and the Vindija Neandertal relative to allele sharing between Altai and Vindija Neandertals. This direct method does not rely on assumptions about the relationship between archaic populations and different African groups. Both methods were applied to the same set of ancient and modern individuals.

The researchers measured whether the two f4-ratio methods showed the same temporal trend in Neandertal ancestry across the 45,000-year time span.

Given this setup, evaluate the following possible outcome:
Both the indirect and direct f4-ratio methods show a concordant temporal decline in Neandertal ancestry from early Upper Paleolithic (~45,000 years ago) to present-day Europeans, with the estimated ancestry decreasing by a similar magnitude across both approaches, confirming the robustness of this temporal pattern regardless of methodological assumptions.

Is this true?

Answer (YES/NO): NO